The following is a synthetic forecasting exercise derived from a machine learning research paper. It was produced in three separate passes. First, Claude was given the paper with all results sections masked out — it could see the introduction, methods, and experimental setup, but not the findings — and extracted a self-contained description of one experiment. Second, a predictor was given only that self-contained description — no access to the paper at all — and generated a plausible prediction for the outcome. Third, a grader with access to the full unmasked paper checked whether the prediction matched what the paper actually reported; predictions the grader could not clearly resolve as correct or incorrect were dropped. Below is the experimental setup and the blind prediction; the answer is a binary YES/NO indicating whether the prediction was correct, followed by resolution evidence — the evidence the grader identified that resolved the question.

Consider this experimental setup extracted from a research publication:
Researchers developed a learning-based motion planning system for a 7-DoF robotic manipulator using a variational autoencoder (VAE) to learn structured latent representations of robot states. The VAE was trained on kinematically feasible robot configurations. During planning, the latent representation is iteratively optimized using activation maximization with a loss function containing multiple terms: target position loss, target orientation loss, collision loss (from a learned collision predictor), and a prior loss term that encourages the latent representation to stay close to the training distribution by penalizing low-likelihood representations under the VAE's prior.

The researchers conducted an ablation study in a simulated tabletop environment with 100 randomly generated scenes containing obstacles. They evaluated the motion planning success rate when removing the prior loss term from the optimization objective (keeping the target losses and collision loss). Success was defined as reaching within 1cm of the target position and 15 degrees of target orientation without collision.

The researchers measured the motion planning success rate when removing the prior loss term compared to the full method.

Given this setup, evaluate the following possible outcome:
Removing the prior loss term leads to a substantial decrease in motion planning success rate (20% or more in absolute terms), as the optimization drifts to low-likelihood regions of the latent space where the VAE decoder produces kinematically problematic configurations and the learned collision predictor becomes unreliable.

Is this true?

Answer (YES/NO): YES